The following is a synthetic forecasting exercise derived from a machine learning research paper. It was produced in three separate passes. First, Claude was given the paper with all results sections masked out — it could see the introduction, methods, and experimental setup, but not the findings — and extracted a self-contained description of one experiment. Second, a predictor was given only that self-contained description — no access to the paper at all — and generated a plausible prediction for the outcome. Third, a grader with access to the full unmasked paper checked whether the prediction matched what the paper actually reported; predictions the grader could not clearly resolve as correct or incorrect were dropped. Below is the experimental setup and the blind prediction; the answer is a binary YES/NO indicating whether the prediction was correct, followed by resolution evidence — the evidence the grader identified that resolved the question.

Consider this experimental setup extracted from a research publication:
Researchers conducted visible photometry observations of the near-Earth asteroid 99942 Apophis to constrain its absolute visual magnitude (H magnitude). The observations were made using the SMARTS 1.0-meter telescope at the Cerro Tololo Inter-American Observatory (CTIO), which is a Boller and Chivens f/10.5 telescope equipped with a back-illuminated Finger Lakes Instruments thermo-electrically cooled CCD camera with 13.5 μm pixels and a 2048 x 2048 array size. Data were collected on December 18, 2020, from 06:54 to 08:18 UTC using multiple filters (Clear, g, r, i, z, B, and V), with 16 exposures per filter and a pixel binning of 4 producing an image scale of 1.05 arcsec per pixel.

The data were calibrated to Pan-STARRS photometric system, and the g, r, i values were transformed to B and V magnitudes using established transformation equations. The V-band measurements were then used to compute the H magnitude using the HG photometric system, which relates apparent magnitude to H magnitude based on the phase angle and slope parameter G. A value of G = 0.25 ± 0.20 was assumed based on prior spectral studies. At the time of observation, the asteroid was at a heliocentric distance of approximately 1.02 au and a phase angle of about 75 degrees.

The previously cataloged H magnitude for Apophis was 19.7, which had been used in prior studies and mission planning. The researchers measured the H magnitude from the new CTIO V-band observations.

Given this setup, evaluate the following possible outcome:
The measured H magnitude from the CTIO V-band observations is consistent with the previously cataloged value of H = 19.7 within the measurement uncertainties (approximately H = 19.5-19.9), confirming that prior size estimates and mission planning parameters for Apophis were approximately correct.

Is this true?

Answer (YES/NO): NO